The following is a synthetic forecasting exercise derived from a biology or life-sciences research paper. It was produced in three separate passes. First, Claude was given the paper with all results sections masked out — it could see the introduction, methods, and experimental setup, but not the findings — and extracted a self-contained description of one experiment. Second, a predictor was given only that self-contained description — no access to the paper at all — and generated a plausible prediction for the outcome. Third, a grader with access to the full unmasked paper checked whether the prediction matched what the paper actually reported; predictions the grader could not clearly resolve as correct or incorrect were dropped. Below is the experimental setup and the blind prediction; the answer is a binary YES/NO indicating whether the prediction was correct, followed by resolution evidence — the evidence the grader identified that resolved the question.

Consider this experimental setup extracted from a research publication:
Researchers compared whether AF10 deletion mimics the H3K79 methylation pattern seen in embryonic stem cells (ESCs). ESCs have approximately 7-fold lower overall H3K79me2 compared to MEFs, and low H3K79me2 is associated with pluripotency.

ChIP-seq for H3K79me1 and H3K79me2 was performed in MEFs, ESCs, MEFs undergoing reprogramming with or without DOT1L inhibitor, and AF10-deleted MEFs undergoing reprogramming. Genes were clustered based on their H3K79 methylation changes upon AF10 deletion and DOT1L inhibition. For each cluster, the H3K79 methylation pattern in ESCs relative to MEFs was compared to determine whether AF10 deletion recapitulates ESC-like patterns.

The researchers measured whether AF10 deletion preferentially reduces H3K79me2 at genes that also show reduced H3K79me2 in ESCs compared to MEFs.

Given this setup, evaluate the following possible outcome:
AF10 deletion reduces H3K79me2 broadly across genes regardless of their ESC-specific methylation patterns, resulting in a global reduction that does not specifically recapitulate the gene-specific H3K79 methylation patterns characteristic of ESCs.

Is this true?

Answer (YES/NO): YES